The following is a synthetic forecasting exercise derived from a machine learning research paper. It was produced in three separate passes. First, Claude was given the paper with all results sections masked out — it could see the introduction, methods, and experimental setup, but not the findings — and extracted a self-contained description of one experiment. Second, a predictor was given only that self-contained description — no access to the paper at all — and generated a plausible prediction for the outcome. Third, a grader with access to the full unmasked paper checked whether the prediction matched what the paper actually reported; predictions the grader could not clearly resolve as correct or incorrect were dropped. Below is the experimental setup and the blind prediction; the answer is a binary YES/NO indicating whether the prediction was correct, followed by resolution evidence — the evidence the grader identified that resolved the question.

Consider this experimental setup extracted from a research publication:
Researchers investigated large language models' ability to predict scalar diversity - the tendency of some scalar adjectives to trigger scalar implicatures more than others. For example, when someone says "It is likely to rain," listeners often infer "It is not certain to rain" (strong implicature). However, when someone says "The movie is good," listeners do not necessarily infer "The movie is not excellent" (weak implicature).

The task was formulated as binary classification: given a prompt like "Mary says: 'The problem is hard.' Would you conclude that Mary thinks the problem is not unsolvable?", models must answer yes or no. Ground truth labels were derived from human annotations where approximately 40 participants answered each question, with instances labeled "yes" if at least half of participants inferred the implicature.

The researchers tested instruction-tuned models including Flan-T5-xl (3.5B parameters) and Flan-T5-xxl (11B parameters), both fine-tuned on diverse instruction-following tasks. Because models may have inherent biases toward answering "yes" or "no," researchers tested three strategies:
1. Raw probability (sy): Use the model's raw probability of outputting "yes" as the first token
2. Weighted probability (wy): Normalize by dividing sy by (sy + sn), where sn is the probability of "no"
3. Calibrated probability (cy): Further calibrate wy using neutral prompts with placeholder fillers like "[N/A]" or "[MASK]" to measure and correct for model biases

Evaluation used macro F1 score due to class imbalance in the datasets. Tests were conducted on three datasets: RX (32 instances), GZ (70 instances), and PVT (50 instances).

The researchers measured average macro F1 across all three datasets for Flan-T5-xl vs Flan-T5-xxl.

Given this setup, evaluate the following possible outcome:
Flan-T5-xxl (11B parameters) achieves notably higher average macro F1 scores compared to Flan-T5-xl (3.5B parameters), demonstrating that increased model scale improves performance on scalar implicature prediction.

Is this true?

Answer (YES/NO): NO